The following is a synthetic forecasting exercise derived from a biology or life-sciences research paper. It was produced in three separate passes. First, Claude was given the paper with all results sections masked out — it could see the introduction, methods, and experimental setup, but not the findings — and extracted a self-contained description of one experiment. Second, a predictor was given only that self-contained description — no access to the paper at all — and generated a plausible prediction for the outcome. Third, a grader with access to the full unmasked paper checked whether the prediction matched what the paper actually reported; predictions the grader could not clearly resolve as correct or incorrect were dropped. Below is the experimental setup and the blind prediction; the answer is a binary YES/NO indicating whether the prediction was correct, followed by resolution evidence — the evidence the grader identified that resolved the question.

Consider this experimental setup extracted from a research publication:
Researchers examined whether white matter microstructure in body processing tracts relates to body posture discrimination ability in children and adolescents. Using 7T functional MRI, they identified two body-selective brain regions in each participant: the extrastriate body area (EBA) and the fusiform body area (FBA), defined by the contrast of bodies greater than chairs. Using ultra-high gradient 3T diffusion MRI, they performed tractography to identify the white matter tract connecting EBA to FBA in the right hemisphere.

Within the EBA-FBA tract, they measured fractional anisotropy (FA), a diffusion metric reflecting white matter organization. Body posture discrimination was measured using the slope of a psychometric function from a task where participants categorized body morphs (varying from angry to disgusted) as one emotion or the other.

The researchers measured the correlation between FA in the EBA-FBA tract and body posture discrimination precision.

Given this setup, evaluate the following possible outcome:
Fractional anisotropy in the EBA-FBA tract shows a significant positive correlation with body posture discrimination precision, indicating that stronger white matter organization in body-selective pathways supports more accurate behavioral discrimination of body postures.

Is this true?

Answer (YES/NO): NO